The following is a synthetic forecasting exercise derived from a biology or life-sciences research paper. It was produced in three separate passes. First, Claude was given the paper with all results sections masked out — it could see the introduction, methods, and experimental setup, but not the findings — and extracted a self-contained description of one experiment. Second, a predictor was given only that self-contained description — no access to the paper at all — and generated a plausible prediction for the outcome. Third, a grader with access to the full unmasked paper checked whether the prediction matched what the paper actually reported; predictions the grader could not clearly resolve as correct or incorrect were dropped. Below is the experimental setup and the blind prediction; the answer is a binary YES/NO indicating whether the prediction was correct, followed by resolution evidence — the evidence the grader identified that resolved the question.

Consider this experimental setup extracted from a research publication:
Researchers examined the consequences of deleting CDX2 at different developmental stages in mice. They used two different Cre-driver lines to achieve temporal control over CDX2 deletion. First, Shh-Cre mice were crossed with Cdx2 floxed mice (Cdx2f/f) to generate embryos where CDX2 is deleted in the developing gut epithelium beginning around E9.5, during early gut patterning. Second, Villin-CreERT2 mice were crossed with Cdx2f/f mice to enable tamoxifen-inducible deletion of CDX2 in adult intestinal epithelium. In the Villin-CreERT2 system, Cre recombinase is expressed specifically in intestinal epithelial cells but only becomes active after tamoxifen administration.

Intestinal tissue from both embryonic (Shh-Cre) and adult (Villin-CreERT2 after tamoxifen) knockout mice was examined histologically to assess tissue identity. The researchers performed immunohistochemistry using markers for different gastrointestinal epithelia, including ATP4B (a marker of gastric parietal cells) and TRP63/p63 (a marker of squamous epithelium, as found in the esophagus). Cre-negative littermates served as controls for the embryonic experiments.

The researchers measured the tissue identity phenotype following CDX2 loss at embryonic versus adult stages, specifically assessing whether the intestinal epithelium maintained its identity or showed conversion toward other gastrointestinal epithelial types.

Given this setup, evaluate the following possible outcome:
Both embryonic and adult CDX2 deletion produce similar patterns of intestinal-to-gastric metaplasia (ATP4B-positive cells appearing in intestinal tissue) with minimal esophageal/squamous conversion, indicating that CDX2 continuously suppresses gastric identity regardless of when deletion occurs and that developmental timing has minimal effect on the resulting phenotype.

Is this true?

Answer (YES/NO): NO